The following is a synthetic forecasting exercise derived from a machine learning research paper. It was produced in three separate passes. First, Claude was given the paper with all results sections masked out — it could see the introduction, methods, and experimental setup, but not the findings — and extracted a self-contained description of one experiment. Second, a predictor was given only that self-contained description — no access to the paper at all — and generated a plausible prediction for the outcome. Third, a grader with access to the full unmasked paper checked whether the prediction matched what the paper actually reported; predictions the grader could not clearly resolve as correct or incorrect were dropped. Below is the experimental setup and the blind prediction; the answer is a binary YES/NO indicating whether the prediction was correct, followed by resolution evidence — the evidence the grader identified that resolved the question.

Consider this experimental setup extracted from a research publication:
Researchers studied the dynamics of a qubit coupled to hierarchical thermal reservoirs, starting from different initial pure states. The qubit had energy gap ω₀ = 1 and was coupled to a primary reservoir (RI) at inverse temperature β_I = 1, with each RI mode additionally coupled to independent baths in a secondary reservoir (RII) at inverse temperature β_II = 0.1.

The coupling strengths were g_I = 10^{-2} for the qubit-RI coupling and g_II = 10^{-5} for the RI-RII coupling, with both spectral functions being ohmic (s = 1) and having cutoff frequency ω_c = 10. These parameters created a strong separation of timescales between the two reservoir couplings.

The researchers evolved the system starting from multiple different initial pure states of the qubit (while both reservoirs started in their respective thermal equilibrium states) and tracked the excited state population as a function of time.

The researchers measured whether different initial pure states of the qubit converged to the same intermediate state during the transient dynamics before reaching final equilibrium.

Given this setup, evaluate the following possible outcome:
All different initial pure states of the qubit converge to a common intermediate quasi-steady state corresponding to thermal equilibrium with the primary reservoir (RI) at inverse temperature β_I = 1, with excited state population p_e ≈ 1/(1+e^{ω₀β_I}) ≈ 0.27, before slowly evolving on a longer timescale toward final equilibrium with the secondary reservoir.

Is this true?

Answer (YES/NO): YES